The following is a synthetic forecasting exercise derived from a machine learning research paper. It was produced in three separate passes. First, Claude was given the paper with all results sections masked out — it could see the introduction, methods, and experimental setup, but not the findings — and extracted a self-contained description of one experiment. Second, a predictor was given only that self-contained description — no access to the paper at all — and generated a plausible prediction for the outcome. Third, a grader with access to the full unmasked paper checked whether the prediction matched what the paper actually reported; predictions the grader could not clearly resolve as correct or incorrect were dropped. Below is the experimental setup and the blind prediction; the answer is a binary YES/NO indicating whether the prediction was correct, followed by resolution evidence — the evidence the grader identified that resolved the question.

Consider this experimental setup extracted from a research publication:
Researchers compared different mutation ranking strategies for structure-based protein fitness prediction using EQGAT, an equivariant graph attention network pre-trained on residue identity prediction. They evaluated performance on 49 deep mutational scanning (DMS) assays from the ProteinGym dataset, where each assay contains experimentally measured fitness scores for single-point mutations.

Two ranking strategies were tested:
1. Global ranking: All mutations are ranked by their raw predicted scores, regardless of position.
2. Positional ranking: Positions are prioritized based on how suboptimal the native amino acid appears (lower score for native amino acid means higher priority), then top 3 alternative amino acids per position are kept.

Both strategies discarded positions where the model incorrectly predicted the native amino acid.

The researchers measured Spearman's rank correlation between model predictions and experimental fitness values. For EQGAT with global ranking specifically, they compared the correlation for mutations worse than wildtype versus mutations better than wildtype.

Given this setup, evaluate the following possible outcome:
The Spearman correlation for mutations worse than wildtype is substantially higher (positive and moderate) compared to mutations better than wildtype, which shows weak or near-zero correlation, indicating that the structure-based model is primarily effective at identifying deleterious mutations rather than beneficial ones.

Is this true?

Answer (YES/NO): NO